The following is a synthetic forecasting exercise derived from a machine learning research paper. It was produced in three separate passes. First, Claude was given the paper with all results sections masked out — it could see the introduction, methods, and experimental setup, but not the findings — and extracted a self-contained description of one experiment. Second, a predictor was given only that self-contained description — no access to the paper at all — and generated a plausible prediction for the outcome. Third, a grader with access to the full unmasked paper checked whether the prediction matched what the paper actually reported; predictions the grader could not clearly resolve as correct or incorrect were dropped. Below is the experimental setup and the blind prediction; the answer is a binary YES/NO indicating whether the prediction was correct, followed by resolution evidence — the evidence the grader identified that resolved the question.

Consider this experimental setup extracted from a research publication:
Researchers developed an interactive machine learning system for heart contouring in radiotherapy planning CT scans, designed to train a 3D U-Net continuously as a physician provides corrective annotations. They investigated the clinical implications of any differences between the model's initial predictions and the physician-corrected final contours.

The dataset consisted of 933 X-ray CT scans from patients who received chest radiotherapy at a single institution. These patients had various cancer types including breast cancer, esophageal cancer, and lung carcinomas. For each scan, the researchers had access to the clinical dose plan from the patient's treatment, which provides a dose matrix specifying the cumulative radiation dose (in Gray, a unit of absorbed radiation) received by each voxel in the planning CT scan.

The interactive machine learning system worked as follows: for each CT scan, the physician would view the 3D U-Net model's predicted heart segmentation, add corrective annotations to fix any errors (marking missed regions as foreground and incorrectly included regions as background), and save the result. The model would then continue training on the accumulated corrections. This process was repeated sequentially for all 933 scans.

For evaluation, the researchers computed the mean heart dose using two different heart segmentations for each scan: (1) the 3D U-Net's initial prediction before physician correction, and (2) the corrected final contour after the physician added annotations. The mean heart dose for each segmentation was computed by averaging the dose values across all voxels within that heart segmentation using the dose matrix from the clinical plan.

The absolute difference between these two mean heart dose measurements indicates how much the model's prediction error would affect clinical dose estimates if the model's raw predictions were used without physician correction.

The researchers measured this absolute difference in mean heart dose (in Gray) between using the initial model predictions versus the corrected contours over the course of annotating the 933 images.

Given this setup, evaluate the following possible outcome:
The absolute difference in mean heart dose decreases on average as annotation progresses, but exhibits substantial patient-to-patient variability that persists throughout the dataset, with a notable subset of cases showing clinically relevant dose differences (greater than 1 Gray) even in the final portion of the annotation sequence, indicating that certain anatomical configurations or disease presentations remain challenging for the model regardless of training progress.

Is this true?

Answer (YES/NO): NO